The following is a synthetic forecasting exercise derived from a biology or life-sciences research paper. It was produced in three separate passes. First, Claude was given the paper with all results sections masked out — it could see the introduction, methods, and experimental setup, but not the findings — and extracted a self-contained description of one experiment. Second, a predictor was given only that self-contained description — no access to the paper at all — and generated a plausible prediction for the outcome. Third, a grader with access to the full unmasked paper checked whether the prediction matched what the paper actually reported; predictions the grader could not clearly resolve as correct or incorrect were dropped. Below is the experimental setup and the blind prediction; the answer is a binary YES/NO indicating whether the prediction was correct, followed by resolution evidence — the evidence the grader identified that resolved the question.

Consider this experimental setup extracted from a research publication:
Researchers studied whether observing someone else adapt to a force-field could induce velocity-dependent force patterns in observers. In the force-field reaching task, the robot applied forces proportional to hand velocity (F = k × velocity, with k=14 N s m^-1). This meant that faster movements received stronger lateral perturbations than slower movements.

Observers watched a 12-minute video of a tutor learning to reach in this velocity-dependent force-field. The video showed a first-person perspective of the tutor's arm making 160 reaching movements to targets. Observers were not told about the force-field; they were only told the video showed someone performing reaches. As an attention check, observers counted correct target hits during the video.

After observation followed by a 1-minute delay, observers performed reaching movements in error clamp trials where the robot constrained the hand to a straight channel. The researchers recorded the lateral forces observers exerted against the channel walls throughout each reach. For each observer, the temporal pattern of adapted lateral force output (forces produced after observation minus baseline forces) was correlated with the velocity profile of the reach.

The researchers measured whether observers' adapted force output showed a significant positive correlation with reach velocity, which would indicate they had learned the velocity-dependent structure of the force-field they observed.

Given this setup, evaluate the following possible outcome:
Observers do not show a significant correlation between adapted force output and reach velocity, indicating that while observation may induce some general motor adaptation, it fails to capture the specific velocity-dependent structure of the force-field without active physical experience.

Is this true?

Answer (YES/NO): NO